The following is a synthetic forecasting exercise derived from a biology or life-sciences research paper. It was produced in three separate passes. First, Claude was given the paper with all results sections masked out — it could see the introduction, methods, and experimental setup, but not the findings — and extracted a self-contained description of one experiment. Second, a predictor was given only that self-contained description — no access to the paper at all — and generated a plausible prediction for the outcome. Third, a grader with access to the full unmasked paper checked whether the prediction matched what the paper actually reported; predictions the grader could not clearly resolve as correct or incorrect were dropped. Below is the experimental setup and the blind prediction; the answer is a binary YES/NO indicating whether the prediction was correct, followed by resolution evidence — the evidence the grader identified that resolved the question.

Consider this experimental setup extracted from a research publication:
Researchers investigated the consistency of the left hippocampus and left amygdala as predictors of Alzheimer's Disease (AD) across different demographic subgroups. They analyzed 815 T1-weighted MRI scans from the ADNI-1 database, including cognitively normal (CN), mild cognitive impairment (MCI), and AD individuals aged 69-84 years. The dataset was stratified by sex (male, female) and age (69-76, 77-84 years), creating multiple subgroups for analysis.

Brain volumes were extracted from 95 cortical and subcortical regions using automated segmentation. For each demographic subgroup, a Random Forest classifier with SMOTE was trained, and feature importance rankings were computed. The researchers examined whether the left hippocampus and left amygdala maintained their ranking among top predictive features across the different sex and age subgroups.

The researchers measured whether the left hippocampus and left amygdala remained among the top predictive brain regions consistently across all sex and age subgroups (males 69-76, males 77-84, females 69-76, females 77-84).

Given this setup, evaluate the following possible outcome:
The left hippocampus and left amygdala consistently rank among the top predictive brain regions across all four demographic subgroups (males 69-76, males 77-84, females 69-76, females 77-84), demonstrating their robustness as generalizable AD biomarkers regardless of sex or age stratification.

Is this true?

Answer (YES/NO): YES